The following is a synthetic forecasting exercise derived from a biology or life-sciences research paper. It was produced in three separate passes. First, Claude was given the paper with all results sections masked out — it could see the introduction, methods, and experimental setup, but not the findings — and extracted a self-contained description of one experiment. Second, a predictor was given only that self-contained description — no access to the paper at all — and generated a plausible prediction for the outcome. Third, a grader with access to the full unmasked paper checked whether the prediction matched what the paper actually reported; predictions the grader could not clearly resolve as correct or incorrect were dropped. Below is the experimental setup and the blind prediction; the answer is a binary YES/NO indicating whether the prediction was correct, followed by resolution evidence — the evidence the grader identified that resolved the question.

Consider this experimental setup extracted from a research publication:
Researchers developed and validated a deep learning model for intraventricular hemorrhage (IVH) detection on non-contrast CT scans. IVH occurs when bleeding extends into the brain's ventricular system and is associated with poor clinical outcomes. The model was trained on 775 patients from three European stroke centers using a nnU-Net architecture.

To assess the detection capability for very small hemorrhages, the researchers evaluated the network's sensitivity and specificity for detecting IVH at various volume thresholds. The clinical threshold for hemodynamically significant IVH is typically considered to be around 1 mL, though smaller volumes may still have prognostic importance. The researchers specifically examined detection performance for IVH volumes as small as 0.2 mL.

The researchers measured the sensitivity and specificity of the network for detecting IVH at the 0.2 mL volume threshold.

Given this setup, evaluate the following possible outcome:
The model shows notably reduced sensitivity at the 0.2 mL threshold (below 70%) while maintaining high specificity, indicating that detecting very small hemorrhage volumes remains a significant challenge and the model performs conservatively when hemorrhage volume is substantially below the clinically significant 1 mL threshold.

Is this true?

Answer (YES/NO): NO